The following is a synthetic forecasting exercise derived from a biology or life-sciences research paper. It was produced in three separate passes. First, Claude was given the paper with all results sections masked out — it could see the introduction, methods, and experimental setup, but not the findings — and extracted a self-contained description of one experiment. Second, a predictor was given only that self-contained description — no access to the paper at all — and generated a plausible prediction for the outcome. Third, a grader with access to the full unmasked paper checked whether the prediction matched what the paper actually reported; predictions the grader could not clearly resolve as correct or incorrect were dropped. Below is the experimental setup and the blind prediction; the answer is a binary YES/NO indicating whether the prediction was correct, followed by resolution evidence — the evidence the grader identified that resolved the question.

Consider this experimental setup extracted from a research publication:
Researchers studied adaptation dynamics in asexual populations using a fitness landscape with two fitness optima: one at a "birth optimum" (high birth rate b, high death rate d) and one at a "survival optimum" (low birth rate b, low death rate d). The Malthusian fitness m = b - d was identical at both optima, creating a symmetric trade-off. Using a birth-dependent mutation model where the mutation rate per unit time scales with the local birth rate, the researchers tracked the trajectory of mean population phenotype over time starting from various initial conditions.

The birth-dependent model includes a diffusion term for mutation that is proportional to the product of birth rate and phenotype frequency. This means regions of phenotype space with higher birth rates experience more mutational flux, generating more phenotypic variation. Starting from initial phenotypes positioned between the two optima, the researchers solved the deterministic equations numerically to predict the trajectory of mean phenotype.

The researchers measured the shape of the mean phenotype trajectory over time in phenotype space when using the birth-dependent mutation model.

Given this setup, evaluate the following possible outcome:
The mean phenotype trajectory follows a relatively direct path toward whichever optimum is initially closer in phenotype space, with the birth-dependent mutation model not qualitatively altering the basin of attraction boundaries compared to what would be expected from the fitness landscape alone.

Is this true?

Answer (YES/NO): NO